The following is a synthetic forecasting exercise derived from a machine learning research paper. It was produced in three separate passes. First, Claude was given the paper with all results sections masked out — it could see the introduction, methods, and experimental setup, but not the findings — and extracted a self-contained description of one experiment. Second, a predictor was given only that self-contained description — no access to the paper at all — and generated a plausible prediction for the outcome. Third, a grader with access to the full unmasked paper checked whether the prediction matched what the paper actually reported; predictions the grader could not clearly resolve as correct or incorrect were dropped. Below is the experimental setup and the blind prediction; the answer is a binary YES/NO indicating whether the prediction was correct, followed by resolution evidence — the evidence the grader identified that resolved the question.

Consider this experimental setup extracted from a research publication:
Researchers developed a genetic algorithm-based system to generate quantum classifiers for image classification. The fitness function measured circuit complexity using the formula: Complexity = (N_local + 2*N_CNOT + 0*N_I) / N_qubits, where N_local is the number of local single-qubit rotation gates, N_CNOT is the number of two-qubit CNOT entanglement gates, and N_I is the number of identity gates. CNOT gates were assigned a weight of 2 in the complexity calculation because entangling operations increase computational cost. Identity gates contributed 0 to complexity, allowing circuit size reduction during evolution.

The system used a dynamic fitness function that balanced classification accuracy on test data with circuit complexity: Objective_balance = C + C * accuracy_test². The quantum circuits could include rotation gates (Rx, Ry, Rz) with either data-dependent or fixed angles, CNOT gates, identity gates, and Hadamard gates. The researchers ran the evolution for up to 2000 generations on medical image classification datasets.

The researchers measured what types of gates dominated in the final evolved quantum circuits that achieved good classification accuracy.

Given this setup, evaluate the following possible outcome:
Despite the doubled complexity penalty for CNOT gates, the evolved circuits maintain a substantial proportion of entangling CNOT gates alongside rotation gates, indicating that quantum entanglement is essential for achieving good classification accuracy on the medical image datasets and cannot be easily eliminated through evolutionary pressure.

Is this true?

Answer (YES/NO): NO